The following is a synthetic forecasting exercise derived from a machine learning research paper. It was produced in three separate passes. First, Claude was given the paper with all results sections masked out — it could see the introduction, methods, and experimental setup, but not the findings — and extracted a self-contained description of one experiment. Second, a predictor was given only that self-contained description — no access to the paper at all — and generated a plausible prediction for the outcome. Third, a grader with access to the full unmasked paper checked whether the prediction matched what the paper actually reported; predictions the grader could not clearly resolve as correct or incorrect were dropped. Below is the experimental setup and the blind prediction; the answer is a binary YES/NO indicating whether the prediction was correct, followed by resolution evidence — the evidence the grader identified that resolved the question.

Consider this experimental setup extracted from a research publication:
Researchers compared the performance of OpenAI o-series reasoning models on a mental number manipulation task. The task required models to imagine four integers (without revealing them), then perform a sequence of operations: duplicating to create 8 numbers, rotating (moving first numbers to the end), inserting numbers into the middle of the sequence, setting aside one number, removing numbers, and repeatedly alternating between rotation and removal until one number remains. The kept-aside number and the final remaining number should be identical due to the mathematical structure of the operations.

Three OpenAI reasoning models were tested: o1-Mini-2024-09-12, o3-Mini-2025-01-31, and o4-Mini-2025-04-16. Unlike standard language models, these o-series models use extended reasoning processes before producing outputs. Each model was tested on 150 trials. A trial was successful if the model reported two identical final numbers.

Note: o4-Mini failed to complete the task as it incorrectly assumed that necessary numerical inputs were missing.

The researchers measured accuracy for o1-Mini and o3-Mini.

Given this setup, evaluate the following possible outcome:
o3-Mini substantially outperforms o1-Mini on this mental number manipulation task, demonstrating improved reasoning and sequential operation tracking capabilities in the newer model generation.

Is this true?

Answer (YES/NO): NO